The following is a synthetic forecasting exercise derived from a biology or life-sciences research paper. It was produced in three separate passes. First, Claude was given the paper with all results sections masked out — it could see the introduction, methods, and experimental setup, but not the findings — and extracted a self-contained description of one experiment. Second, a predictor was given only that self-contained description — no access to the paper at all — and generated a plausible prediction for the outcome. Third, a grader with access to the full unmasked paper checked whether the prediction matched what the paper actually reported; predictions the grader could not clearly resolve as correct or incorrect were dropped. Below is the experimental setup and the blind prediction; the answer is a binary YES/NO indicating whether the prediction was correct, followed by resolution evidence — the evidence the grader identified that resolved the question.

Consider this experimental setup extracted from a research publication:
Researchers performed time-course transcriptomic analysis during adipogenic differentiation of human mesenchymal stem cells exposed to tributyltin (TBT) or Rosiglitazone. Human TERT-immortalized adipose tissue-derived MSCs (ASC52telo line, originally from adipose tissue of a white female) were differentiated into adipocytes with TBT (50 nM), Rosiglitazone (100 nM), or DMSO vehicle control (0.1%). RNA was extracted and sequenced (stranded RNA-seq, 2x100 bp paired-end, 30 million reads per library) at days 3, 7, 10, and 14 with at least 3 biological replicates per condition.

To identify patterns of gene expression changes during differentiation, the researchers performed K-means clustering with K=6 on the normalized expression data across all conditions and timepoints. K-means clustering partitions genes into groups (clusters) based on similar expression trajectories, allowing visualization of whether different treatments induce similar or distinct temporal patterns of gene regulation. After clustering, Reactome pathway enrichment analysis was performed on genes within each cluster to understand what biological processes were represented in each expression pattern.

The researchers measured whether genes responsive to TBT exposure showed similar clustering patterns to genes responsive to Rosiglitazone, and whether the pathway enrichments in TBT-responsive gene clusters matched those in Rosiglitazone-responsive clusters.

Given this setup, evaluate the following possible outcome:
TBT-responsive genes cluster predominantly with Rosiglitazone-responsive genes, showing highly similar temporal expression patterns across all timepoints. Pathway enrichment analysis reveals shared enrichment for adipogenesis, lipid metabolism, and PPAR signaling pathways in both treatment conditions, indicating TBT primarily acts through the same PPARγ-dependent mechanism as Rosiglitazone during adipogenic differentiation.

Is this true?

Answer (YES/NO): NO